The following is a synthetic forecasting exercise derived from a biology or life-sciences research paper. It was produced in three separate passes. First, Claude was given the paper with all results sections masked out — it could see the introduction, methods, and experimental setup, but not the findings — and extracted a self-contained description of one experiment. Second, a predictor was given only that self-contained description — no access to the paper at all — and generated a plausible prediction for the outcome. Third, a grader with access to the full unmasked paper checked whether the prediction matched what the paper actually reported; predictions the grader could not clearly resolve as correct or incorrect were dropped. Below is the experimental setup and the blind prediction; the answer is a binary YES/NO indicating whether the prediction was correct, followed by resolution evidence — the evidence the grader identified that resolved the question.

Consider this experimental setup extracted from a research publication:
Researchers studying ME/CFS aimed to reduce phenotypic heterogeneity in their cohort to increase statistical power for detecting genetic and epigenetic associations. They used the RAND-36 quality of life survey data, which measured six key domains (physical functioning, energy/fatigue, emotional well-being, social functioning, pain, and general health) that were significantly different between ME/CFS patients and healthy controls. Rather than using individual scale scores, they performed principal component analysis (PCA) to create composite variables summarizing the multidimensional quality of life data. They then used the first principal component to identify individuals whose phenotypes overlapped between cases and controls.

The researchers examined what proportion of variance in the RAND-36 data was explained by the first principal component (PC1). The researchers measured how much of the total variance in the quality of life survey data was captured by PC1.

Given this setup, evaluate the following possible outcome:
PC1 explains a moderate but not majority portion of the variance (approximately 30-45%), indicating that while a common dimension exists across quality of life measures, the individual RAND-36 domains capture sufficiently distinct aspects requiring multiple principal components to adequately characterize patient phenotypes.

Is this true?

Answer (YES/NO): NO